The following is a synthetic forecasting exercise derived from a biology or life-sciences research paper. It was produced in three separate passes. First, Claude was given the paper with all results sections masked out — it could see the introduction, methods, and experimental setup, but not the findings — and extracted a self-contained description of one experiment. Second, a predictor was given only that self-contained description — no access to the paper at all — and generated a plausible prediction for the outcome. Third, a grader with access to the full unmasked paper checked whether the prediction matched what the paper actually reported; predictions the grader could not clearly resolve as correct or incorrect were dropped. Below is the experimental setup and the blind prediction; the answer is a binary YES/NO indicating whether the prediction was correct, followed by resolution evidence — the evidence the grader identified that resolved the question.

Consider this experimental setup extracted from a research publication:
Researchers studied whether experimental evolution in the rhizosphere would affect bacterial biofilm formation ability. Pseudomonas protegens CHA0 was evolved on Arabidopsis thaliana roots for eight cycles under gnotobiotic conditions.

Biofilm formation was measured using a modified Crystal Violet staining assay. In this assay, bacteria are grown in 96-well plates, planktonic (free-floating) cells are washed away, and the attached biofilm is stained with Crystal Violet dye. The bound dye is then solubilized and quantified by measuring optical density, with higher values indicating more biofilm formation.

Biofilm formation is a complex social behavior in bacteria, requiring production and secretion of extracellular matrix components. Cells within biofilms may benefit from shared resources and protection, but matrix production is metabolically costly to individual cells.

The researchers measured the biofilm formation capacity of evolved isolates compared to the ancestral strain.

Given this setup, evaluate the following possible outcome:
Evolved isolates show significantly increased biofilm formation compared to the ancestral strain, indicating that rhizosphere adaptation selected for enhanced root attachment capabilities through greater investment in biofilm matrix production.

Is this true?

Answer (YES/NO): NO